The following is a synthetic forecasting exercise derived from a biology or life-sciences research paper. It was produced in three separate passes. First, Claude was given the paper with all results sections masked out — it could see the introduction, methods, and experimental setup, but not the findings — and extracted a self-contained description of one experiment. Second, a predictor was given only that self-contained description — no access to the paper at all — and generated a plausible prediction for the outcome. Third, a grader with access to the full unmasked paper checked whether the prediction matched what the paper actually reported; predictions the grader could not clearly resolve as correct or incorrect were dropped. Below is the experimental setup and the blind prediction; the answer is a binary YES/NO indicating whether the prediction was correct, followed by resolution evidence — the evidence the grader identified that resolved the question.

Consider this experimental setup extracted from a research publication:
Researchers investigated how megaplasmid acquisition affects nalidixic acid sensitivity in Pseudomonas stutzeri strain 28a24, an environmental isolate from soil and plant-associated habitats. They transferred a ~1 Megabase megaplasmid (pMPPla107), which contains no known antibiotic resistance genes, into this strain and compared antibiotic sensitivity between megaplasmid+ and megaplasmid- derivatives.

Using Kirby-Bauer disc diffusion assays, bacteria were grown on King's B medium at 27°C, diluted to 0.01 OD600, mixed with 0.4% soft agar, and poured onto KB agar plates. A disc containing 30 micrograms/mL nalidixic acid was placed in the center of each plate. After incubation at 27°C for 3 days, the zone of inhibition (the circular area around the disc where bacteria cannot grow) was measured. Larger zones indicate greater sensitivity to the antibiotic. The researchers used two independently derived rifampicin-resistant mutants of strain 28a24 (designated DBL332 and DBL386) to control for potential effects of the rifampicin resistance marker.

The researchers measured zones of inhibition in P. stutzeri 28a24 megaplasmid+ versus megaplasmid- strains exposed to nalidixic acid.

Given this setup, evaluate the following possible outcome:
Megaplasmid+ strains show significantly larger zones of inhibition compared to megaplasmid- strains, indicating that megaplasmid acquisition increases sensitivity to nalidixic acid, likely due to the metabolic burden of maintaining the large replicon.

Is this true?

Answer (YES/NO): NO